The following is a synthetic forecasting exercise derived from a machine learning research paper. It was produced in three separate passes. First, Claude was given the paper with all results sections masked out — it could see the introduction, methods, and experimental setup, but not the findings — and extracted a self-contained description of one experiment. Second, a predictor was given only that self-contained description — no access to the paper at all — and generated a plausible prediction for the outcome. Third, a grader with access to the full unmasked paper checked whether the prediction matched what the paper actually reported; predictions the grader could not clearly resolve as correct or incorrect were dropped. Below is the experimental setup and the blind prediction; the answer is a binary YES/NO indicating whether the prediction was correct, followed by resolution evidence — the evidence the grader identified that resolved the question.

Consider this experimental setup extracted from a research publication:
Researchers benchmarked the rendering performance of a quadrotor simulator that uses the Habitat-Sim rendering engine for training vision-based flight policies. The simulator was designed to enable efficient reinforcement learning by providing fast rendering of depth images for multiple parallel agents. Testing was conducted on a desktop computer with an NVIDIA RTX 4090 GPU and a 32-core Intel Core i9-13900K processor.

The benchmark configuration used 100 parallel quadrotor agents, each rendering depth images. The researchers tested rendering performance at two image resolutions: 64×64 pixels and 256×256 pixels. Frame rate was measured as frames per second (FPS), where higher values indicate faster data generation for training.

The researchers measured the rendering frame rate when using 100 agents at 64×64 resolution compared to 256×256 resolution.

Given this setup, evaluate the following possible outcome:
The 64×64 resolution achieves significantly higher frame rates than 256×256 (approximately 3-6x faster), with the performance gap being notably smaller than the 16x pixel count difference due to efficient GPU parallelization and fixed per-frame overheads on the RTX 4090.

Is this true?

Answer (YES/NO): NO